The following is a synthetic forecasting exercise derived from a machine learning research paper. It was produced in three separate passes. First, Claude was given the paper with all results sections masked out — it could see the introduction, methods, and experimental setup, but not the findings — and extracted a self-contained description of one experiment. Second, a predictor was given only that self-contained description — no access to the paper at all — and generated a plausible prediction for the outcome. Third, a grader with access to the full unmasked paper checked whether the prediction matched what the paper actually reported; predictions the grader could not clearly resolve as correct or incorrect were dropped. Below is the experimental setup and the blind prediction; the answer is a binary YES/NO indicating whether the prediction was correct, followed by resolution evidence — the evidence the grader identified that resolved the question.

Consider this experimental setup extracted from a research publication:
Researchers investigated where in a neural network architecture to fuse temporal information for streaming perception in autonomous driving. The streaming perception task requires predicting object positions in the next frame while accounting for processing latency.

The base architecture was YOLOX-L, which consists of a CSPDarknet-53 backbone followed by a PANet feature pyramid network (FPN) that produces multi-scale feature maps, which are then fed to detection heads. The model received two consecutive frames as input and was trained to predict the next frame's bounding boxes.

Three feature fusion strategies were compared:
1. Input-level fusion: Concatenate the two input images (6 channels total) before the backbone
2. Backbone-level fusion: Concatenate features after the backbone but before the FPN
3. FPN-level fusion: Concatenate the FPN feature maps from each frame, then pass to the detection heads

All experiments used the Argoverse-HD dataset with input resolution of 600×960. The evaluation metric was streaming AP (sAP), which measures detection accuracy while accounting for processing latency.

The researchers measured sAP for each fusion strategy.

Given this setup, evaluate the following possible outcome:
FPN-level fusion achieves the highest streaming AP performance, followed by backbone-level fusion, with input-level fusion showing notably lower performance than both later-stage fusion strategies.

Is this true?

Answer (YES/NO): NO